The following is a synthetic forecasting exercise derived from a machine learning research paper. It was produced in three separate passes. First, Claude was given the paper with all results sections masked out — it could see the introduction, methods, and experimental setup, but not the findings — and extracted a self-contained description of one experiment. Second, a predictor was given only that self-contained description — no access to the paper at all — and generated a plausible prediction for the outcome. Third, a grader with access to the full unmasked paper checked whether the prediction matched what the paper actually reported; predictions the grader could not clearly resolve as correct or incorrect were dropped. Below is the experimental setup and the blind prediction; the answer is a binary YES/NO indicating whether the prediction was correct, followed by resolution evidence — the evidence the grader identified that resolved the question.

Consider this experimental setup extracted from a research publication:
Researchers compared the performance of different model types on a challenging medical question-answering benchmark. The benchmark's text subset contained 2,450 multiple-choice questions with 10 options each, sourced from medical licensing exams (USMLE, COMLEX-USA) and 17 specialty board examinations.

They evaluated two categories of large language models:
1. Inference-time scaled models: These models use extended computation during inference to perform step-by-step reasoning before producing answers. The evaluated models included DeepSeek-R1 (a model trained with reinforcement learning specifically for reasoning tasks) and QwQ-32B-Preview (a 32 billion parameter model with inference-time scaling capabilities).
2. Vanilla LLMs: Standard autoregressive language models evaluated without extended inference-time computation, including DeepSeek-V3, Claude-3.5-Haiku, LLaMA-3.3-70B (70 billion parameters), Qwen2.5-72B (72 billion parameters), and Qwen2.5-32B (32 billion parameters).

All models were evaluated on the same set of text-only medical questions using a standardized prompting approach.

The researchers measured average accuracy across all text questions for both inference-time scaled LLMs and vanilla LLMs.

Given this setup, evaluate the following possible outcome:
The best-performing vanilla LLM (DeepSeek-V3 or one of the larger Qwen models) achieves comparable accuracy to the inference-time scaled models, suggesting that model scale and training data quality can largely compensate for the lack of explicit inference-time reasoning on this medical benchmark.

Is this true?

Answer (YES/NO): NO